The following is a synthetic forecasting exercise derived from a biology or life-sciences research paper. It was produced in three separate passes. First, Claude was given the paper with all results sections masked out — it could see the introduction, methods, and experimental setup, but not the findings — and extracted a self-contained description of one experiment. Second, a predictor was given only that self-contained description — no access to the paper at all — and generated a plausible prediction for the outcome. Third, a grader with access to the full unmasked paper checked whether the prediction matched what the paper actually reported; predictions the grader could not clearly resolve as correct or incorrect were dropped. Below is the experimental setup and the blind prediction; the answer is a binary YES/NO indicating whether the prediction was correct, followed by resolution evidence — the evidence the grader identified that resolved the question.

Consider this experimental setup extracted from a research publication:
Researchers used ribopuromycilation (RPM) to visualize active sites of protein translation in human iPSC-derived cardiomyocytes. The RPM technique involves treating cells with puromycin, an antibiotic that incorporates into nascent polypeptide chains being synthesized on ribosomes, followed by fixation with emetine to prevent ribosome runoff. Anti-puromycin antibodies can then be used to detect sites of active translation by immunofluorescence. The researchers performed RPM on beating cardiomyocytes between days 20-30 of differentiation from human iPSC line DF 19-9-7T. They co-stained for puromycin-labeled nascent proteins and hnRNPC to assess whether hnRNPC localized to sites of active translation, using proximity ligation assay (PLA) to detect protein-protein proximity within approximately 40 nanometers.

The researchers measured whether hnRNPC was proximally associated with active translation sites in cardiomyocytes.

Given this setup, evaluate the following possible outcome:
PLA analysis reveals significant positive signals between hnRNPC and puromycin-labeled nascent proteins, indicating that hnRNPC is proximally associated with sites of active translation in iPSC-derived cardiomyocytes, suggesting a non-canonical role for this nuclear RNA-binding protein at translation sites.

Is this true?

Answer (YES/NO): NO